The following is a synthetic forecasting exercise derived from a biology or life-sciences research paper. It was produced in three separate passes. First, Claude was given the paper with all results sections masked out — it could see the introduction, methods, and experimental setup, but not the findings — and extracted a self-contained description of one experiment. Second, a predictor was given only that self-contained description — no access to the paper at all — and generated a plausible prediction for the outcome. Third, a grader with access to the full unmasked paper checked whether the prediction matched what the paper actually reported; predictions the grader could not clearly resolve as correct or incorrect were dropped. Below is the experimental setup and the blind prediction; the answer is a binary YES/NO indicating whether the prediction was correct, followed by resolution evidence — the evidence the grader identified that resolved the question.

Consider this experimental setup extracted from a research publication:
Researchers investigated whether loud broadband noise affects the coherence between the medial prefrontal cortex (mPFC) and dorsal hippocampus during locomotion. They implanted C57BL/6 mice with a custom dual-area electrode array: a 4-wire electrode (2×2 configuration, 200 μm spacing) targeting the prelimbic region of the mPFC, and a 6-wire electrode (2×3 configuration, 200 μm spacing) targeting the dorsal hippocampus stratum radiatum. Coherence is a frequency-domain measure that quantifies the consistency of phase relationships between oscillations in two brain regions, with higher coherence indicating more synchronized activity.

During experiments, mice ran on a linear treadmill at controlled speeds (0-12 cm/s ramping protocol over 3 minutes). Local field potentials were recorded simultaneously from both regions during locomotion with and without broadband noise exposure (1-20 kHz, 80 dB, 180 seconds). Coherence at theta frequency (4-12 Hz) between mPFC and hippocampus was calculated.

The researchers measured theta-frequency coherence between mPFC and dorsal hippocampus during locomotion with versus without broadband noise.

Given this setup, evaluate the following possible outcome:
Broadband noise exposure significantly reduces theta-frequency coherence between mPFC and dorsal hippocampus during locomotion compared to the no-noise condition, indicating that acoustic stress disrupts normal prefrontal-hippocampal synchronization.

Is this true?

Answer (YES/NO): NO